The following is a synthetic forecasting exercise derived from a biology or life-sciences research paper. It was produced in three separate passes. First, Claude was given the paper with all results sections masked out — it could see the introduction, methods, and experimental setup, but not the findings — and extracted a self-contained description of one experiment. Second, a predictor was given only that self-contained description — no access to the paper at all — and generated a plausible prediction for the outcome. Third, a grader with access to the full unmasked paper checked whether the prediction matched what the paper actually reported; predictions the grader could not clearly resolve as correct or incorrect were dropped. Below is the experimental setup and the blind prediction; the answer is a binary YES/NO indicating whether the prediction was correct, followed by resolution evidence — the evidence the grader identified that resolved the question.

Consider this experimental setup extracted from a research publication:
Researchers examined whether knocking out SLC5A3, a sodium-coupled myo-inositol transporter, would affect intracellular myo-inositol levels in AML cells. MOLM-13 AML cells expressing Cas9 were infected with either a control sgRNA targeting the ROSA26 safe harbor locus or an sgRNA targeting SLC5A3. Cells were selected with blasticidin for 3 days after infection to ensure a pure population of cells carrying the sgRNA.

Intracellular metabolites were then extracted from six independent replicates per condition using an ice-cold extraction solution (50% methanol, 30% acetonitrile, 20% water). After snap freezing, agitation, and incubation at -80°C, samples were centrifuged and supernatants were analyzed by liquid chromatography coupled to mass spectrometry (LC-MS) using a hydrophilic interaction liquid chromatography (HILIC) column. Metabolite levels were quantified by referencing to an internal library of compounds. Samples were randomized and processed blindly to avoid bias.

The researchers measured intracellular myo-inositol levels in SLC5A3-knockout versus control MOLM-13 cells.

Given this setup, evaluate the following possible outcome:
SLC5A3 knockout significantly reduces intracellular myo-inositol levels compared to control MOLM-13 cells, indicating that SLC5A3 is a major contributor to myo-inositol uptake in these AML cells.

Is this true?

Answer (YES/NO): YES